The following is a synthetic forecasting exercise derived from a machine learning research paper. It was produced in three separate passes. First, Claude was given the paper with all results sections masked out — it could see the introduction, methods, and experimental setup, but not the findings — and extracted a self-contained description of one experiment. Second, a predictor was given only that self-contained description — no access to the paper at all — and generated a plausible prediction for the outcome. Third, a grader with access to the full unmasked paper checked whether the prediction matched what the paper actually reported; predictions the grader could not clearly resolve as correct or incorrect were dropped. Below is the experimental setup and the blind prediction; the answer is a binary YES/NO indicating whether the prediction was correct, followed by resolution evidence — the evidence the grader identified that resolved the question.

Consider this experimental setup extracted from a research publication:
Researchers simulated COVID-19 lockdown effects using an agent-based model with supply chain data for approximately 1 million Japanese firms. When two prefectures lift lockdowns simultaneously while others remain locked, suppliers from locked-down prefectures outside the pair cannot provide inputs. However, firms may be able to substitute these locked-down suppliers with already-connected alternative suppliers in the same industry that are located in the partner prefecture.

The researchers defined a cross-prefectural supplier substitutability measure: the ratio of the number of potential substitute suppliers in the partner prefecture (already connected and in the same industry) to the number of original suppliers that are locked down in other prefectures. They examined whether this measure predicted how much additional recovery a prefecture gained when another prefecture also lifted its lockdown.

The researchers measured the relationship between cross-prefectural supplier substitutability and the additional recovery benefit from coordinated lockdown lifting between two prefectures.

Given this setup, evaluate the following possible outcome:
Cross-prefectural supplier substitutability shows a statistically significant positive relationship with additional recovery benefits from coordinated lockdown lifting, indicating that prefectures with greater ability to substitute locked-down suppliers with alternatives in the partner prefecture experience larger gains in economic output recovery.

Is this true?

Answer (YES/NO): YES